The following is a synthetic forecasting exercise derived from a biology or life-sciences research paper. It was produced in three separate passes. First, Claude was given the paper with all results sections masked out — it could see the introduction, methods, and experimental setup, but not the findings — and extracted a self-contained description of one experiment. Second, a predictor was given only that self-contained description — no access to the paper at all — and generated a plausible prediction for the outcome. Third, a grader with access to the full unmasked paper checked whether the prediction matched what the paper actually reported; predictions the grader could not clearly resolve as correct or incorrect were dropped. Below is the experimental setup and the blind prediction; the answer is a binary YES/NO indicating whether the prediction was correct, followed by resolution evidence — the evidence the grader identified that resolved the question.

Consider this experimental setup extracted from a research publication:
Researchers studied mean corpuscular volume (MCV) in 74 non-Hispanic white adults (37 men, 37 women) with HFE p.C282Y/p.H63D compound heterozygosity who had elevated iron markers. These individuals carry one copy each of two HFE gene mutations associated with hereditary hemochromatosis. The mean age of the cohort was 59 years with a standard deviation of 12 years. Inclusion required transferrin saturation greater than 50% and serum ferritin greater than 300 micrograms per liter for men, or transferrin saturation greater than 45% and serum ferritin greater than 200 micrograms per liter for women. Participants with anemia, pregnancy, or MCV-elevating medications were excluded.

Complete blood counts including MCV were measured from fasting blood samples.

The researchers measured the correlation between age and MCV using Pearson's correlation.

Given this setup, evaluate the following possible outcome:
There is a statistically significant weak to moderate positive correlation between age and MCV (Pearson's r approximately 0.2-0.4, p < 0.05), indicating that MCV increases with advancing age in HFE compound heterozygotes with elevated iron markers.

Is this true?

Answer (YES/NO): YES